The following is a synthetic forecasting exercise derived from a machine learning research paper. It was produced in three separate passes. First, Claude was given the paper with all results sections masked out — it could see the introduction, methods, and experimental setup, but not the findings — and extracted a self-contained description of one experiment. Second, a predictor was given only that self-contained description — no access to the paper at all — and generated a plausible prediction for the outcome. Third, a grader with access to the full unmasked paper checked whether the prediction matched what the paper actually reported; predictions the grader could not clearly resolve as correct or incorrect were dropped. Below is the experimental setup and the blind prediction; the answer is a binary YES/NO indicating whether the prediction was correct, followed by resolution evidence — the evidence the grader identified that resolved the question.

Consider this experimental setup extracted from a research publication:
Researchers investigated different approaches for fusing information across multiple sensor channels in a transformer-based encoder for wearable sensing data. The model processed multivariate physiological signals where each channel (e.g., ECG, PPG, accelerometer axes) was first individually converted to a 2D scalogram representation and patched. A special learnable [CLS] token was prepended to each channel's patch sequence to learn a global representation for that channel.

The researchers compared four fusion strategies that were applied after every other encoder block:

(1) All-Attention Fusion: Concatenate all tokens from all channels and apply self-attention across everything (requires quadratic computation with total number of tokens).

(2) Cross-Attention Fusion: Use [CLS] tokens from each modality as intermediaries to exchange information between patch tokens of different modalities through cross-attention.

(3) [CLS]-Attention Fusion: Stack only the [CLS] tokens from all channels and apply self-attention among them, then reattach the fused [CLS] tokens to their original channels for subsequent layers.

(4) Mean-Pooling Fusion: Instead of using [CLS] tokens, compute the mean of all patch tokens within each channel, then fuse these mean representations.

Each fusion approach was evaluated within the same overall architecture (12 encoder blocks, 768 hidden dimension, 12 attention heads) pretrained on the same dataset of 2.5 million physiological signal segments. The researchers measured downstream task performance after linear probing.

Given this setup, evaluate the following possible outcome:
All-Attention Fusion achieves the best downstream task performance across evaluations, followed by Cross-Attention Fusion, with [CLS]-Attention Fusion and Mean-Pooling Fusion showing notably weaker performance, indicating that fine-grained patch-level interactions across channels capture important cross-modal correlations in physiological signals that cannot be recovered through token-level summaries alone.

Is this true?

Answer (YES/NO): NO